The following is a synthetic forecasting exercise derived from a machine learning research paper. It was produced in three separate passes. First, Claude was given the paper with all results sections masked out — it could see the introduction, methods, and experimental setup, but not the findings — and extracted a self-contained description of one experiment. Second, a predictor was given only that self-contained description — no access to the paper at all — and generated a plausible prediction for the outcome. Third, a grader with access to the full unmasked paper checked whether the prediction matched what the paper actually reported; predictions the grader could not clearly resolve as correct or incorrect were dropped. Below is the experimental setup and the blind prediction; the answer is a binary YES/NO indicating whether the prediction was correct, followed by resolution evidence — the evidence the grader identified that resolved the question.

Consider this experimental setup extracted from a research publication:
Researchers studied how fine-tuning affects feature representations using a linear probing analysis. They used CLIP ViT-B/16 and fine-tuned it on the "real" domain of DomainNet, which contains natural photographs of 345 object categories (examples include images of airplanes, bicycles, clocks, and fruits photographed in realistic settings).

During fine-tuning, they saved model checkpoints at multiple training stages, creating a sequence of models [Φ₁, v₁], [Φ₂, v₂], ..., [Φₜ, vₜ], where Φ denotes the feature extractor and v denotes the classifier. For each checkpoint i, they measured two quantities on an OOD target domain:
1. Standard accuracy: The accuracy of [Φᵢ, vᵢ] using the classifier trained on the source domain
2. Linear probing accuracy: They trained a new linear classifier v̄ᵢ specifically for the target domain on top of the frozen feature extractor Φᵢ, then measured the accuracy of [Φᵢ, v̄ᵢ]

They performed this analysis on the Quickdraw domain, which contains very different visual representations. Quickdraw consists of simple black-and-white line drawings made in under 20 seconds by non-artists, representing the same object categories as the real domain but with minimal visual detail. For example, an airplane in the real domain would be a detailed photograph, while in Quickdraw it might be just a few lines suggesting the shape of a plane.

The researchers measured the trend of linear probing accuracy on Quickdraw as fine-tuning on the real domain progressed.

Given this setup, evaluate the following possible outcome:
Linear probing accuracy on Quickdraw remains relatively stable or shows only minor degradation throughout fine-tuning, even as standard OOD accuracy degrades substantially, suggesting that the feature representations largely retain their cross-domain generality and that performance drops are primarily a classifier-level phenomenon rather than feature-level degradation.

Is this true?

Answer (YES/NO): NO